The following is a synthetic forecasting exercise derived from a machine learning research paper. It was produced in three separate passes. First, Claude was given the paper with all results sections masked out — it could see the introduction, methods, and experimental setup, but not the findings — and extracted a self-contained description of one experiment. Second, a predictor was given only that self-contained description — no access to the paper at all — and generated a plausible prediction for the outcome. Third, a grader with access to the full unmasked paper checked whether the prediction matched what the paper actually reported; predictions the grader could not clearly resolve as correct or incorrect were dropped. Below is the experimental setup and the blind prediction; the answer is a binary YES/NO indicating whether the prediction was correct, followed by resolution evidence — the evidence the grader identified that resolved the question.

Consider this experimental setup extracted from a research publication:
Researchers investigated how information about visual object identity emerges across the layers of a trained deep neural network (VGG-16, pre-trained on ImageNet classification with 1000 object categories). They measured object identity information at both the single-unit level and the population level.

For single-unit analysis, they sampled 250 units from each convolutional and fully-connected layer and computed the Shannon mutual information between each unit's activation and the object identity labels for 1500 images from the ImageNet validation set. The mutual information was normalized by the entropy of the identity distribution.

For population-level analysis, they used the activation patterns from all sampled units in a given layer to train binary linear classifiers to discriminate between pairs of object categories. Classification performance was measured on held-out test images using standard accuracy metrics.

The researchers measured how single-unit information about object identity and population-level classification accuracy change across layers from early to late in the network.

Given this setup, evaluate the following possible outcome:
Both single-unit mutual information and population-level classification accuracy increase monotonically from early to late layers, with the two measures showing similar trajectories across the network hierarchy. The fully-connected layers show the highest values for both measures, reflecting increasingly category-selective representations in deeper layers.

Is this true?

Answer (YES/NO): NO